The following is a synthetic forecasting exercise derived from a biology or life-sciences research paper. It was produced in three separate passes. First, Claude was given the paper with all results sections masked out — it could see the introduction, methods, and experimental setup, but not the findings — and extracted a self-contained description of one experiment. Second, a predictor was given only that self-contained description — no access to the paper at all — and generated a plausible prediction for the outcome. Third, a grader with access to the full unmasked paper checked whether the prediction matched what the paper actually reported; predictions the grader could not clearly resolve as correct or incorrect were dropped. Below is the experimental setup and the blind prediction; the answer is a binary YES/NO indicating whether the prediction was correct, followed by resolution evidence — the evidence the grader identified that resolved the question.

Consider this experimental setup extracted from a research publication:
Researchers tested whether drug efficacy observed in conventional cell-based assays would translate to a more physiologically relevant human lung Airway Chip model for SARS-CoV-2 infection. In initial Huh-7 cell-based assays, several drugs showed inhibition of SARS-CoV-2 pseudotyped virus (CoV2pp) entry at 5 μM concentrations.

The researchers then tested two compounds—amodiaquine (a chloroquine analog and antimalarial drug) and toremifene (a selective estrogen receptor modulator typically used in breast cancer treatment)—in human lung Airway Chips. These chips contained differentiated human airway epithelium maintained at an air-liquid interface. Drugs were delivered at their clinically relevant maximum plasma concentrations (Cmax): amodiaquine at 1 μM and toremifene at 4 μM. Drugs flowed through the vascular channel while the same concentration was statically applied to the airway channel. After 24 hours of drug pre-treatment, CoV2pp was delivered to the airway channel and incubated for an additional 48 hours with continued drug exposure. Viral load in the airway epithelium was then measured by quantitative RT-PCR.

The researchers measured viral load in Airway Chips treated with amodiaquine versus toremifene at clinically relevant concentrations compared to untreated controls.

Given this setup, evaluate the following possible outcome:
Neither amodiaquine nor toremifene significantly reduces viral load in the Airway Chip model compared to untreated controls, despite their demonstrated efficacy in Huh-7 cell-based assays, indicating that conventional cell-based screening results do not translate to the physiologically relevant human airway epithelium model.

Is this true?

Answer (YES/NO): NO